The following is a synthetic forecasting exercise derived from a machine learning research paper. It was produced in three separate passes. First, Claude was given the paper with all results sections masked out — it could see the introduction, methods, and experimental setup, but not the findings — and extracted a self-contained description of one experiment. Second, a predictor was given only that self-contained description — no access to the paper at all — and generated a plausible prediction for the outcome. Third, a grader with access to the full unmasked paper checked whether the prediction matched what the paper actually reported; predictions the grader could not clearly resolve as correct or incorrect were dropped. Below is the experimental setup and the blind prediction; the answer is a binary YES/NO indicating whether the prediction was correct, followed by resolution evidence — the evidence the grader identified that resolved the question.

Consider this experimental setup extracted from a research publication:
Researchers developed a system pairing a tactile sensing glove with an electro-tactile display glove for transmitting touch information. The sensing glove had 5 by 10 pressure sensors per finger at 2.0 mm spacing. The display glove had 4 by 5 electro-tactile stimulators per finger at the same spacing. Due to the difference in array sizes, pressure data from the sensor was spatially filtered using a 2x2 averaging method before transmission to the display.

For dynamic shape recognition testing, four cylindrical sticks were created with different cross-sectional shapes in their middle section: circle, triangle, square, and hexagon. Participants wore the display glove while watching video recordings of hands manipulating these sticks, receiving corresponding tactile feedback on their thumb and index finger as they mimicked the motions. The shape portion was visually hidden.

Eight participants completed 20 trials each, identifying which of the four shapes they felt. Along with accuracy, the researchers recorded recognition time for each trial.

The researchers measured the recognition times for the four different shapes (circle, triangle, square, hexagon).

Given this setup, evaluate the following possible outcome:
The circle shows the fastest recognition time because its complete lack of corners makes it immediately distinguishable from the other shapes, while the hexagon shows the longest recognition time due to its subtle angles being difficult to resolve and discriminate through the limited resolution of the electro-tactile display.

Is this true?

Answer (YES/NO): NO